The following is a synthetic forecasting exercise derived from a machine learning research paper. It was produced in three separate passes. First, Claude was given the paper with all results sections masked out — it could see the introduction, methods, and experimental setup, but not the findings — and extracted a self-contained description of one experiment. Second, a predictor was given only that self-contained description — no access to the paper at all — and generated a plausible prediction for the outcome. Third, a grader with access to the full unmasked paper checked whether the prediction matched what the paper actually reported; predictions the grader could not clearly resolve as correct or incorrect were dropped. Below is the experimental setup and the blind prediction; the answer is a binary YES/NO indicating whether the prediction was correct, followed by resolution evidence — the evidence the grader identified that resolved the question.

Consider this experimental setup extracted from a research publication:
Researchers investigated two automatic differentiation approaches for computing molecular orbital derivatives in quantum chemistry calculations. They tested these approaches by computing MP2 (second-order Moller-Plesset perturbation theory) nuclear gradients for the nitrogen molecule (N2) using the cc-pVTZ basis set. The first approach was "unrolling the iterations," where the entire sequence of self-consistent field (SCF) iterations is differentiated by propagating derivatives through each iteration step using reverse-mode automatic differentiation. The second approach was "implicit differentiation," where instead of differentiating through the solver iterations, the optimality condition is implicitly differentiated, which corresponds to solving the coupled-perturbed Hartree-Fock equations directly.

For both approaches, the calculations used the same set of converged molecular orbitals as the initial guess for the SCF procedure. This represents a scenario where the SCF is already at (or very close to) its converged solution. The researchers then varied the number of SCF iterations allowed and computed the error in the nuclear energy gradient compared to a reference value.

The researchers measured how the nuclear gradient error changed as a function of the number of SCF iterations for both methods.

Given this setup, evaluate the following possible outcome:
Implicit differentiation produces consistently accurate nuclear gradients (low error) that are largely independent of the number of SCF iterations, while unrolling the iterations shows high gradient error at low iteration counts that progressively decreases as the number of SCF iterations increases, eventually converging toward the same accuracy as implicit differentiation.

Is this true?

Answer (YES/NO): YES